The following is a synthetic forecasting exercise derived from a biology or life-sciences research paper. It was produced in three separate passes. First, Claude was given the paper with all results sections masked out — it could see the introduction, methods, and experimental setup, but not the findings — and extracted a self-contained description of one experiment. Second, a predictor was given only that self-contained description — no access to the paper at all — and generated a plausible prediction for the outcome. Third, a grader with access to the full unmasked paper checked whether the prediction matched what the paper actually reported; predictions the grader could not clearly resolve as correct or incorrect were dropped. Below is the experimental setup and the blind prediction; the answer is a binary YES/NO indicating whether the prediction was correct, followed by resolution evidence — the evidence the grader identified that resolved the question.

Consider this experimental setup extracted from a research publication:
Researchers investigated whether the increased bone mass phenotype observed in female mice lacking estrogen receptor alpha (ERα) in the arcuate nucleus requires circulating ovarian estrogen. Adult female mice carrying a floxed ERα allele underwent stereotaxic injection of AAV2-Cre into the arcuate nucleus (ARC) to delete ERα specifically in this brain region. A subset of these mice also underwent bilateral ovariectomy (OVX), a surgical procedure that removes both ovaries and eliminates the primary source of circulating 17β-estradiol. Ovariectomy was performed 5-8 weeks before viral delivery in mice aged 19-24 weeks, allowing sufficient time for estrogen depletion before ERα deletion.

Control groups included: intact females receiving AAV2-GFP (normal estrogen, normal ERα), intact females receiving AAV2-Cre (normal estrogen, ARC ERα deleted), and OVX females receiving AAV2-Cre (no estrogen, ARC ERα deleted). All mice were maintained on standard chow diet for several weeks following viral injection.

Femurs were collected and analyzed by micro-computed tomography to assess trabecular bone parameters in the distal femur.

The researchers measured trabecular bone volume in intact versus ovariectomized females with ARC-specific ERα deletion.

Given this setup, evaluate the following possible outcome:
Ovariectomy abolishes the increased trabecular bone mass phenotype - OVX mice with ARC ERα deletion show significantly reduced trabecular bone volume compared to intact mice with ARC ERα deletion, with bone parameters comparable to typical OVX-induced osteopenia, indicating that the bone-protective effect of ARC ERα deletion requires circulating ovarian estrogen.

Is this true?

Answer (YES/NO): NO